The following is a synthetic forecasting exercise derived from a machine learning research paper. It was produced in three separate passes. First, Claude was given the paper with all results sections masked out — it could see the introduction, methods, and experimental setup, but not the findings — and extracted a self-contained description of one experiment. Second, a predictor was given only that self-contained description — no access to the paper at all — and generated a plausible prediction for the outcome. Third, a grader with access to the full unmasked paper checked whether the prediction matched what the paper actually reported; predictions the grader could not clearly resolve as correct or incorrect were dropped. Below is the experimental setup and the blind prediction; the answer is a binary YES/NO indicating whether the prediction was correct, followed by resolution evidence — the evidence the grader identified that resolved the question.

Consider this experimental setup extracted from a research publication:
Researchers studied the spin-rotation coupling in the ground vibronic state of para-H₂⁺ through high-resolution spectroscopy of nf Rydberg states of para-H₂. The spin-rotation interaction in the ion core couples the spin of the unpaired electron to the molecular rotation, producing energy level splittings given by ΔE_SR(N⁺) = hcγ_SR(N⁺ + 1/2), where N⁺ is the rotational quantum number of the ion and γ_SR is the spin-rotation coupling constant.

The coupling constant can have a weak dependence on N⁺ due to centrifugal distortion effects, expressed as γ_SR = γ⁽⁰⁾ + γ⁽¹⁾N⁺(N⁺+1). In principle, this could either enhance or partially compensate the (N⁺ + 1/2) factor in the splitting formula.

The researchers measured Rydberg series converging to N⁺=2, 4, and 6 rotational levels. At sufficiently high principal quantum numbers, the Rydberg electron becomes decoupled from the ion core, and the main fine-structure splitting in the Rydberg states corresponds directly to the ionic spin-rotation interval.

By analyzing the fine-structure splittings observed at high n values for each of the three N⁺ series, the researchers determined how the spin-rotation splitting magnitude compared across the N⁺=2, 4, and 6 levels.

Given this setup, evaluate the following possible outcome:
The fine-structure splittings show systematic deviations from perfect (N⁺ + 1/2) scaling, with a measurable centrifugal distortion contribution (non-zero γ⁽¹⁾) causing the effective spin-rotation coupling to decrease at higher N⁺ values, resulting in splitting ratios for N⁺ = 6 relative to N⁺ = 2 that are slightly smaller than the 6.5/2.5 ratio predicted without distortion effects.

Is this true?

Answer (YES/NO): YES